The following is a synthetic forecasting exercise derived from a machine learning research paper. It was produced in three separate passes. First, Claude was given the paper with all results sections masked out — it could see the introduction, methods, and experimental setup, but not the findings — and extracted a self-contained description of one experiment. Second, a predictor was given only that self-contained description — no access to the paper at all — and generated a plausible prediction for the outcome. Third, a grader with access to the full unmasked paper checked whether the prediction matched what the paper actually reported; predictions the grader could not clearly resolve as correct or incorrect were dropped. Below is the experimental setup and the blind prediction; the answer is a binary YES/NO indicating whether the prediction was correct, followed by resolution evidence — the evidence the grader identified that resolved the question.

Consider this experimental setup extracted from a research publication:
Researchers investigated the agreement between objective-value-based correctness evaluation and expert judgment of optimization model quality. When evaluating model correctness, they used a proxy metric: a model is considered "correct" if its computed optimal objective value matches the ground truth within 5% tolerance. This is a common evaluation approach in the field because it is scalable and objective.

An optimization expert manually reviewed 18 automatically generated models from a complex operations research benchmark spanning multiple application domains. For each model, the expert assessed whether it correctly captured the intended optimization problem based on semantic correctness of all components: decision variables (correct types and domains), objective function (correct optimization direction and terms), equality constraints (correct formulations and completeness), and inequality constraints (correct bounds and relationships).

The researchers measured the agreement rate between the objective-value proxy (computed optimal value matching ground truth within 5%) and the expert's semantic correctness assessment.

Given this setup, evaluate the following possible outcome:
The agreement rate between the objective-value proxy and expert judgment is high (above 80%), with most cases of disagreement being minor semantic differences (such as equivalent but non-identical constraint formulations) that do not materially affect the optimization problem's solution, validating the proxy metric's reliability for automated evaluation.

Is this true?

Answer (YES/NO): NO